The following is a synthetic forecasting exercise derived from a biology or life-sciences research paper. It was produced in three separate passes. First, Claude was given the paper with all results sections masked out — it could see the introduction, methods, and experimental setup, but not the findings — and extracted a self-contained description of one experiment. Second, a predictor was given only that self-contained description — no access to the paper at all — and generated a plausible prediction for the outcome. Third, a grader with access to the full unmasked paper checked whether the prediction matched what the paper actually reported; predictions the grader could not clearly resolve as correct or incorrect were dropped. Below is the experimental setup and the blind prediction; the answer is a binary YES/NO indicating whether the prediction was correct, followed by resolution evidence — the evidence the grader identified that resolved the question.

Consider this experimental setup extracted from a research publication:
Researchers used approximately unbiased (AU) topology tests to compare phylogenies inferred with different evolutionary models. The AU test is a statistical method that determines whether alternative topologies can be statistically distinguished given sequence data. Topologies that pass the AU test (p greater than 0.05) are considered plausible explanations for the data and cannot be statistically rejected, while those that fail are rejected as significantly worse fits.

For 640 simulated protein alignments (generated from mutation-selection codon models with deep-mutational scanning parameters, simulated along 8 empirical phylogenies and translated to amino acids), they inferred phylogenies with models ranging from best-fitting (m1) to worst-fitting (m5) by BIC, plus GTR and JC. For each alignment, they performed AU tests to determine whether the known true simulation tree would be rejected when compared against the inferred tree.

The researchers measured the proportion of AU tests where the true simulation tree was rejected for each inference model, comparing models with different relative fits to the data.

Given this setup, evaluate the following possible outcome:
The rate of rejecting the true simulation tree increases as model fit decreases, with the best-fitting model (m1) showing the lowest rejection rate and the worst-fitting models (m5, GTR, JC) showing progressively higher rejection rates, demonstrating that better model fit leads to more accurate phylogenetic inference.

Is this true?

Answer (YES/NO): NO